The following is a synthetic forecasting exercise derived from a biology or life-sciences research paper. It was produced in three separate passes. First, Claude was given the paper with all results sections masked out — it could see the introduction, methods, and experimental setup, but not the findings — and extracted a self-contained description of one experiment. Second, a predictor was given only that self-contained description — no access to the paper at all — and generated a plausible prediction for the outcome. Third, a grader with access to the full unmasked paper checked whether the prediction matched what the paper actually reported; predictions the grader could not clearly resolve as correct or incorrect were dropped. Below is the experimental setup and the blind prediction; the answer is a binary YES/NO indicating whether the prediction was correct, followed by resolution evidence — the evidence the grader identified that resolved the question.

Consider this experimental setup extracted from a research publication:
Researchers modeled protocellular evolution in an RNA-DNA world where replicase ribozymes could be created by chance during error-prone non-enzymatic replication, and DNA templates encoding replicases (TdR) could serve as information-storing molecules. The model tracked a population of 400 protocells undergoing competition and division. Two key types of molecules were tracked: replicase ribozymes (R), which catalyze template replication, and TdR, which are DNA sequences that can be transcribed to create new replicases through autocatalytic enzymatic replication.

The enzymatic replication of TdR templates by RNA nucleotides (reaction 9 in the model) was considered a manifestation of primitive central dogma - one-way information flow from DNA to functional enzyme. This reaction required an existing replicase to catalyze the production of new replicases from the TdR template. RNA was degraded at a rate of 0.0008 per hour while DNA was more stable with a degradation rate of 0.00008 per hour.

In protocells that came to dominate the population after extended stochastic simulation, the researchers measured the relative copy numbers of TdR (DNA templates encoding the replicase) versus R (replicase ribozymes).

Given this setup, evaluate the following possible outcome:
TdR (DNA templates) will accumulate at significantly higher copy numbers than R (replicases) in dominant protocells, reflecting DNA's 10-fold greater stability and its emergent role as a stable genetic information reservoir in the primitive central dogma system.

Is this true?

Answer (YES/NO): NO